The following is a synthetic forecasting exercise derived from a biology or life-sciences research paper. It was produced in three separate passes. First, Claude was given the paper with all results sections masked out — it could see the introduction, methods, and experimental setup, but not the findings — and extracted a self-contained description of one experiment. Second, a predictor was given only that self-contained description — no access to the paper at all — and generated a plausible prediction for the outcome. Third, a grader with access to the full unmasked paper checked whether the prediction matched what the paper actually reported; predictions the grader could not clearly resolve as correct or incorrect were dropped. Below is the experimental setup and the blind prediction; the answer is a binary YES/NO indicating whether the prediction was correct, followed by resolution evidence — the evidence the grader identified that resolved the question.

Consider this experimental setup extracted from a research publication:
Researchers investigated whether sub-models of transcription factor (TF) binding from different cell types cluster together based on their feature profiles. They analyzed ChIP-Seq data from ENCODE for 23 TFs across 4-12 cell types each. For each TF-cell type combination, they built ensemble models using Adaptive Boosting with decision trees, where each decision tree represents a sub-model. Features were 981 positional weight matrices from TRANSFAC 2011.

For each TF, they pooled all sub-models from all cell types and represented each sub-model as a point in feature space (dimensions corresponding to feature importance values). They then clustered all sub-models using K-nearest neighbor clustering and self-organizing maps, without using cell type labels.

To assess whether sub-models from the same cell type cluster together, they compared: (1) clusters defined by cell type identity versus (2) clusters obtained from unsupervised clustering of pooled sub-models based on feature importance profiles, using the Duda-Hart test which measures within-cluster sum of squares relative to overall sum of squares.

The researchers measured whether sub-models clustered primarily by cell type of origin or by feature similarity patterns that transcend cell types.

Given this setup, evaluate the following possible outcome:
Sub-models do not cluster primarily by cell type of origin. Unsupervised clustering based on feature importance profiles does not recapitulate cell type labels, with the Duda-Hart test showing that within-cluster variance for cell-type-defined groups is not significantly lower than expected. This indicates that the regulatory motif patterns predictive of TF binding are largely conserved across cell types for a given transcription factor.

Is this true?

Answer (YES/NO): NO